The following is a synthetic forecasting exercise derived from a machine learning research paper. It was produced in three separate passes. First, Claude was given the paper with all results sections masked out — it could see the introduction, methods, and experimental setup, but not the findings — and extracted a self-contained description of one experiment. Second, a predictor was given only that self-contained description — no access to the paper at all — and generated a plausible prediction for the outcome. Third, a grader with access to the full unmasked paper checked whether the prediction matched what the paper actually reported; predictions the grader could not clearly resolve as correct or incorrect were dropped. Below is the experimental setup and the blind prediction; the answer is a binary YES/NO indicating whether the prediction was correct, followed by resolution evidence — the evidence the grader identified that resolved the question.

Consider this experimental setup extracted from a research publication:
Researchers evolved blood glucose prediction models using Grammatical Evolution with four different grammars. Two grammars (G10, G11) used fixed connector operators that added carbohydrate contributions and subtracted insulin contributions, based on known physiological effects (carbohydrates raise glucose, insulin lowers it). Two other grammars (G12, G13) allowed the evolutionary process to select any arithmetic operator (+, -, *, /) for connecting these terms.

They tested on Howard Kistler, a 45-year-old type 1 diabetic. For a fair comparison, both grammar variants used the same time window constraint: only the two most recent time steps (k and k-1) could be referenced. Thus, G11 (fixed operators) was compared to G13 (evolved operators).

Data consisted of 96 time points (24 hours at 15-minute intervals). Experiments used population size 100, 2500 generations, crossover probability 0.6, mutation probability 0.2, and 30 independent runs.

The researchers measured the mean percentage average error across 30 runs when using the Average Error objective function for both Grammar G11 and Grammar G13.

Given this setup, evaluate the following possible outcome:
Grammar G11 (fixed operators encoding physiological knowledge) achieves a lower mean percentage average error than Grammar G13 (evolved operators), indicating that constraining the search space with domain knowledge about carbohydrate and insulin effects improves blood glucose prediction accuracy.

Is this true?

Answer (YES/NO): NO